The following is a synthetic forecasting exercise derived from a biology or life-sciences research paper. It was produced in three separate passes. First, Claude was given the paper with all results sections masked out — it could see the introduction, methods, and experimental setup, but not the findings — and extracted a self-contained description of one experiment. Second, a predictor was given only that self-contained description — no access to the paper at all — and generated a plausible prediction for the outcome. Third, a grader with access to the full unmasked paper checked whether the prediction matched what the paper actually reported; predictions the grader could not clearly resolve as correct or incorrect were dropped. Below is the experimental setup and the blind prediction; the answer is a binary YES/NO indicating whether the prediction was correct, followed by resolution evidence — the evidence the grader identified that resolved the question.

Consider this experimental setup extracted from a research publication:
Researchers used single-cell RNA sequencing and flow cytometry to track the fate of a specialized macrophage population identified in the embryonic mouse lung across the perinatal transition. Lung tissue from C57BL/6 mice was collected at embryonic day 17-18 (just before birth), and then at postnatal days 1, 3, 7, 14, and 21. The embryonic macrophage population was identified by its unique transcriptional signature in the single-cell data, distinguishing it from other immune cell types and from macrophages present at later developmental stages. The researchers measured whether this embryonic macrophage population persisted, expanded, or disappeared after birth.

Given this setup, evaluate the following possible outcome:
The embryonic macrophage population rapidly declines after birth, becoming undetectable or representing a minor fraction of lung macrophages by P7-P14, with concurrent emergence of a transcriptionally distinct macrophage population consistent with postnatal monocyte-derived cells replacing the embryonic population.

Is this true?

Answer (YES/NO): NO